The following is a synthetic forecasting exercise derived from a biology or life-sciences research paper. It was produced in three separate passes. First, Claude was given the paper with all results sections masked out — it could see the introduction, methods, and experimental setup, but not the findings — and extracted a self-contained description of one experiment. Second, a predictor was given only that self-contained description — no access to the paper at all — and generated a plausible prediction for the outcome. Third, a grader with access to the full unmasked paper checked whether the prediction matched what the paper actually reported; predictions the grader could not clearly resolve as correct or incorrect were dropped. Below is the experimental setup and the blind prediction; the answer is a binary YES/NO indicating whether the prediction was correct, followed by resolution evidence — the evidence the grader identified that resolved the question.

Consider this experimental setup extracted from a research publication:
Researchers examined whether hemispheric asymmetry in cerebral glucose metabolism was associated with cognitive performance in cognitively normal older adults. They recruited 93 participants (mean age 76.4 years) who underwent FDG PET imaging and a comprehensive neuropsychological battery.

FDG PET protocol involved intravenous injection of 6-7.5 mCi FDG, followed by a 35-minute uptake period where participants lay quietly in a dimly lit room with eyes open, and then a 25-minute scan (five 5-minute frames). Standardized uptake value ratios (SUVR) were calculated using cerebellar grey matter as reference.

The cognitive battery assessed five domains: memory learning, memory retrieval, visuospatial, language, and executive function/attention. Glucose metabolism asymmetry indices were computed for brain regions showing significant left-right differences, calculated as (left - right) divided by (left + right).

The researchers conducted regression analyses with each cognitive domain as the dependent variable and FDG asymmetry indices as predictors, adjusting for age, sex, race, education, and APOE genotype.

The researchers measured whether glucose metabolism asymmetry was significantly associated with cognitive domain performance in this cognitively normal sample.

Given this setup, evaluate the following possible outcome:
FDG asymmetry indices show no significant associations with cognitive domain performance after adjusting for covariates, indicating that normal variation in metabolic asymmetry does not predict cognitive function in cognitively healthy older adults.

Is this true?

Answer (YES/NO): NO